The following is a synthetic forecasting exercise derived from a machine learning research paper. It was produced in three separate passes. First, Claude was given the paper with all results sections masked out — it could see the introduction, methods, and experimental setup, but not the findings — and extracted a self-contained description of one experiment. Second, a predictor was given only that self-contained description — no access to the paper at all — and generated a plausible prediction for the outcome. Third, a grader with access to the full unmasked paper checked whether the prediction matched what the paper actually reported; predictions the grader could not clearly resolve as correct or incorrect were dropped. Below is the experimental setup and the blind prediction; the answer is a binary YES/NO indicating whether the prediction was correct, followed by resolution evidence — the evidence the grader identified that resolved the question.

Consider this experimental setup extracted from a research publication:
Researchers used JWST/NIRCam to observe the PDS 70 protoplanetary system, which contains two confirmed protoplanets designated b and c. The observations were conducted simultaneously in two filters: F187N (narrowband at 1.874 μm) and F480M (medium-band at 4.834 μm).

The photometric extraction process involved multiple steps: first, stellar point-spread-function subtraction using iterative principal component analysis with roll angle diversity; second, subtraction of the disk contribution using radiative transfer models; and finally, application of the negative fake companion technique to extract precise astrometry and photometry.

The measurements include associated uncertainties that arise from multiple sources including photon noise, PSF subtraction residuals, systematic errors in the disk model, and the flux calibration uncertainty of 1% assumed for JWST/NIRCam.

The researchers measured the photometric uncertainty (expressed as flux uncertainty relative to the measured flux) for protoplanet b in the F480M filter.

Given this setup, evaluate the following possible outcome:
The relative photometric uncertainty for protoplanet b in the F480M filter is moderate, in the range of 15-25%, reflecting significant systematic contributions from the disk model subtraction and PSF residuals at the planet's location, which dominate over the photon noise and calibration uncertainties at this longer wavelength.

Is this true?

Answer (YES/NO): NO